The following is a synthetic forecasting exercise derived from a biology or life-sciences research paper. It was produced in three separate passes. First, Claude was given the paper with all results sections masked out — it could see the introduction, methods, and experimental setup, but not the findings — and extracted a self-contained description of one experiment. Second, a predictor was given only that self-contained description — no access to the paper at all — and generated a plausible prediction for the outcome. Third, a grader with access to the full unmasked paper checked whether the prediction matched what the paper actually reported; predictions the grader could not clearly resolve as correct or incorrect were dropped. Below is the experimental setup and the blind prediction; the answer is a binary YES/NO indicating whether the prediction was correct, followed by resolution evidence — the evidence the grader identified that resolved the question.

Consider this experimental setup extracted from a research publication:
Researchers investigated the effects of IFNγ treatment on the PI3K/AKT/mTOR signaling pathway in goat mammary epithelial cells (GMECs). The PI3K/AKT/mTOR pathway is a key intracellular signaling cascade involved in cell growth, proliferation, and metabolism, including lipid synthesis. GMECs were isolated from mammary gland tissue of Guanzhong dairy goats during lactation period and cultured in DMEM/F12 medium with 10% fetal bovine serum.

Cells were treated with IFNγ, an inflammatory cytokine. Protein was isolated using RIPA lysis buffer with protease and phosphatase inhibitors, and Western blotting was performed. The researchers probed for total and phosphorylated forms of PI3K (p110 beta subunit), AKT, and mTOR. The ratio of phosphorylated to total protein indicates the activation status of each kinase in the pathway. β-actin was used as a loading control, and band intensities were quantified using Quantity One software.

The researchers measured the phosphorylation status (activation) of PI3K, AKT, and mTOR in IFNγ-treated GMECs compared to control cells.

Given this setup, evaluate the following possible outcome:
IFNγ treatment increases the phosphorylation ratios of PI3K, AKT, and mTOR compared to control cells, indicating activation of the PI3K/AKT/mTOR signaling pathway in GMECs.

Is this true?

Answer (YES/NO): NO